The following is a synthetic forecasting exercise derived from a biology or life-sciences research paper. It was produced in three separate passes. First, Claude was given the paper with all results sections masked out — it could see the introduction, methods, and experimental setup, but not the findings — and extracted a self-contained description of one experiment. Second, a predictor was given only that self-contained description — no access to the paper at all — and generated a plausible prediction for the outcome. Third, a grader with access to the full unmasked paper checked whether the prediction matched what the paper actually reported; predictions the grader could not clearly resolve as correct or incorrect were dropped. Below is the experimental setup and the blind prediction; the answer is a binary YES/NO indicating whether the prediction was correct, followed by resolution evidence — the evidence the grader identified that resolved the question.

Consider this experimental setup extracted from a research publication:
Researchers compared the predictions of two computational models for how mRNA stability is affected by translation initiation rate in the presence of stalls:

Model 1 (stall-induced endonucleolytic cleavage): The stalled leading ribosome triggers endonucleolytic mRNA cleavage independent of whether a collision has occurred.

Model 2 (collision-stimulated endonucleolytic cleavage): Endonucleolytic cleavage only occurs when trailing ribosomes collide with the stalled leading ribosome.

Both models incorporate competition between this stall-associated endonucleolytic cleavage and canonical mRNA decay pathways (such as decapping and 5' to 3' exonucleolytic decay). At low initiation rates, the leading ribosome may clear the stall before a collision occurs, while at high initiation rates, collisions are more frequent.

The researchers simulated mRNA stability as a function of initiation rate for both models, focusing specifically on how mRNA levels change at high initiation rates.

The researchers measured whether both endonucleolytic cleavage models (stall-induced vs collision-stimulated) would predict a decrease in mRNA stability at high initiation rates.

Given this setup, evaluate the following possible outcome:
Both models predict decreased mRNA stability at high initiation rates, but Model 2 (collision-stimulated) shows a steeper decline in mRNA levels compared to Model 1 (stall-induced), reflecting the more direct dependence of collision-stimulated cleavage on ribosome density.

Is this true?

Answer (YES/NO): YES